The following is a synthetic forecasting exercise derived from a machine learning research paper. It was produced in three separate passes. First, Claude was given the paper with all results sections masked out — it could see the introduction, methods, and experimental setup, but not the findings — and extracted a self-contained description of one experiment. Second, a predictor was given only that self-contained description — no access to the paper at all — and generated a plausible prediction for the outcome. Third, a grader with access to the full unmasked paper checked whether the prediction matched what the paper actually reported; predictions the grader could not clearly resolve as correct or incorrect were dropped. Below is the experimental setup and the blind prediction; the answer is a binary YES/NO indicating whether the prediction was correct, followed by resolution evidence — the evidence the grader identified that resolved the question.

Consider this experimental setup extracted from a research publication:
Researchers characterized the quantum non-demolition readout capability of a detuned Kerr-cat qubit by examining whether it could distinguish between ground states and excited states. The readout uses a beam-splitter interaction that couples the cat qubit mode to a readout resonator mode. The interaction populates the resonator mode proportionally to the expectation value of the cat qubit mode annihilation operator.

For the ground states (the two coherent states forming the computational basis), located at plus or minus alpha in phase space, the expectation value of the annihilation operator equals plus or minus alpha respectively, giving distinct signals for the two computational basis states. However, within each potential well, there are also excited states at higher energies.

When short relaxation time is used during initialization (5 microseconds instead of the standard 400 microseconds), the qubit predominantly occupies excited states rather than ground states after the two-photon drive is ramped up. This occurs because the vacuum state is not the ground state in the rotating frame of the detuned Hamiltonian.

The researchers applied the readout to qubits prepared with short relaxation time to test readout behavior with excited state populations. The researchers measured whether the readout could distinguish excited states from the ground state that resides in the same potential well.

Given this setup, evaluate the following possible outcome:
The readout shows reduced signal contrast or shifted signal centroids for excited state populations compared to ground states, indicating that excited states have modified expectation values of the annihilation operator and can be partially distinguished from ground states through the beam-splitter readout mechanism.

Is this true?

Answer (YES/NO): NO